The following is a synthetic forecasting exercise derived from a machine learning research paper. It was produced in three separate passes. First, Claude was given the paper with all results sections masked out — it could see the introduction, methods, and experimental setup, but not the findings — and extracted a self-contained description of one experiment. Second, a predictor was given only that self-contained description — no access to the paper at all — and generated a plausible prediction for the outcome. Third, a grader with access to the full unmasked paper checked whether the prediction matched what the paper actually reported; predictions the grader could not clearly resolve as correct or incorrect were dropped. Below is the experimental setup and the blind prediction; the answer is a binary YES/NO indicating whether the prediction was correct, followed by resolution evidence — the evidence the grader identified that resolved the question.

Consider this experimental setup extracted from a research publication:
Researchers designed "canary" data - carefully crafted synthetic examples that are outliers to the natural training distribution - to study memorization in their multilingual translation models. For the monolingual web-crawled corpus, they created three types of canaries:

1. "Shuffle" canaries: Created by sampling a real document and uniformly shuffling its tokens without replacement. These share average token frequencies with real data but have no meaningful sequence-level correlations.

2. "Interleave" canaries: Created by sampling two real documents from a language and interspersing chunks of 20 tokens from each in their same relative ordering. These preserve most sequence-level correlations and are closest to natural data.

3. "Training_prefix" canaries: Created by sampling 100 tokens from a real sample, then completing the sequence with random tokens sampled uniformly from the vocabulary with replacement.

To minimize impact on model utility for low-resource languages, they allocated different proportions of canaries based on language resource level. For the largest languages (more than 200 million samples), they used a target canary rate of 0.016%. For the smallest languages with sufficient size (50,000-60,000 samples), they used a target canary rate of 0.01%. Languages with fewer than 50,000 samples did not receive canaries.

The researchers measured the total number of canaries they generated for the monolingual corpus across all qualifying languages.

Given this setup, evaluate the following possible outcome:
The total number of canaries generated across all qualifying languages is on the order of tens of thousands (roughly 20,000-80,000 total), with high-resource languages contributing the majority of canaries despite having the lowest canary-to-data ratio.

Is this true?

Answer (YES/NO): NO